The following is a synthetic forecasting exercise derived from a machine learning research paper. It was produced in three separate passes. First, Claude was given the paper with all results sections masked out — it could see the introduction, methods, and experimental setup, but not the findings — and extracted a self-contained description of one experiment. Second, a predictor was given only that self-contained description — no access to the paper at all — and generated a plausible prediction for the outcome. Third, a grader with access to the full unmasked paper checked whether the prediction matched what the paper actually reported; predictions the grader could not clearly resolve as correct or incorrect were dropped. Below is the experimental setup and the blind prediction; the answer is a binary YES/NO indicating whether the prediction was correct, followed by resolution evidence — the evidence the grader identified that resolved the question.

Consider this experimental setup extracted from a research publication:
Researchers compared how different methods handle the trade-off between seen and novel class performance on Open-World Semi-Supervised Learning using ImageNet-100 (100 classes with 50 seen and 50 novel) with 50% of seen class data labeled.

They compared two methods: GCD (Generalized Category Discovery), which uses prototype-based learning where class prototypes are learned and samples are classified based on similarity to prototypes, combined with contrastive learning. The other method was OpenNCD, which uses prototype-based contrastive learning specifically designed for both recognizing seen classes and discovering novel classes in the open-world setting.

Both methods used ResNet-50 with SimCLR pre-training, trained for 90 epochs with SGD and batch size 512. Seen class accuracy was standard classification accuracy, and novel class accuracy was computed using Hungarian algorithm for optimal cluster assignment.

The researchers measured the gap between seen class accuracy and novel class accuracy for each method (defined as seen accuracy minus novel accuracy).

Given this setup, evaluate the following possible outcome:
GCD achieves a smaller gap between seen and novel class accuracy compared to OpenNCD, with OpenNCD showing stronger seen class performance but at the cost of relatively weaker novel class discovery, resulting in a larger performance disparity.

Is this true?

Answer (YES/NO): NO